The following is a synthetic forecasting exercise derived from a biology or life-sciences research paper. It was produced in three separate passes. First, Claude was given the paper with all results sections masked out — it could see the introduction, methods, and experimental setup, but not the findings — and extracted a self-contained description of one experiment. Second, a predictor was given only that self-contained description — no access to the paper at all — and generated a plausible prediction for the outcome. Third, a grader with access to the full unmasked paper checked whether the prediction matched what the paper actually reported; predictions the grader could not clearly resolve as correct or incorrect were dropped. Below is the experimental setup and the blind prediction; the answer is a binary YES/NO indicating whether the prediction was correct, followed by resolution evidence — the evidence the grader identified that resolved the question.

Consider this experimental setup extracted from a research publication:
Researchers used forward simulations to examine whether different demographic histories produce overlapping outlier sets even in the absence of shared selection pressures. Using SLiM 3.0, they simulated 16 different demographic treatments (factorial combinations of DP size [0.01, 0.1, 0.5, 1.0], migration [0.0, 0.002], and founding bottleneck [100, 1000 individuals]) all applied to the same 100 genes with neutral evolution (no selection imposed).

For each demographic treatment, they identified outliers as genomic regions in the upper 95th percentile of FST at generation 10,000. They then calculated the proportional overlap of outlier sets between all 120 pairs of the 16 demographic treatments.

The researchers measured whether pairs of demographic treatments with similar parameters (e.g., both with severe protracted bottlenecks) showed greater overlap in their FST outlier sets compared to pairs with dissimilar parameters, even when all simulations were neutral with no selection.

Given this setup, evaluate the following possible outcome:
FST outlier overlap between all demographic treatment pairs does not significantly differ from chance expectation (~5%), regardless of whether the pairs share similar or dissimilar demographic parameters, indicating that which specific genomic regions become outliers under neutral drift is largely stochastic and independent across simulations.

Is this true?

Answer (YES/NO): NO